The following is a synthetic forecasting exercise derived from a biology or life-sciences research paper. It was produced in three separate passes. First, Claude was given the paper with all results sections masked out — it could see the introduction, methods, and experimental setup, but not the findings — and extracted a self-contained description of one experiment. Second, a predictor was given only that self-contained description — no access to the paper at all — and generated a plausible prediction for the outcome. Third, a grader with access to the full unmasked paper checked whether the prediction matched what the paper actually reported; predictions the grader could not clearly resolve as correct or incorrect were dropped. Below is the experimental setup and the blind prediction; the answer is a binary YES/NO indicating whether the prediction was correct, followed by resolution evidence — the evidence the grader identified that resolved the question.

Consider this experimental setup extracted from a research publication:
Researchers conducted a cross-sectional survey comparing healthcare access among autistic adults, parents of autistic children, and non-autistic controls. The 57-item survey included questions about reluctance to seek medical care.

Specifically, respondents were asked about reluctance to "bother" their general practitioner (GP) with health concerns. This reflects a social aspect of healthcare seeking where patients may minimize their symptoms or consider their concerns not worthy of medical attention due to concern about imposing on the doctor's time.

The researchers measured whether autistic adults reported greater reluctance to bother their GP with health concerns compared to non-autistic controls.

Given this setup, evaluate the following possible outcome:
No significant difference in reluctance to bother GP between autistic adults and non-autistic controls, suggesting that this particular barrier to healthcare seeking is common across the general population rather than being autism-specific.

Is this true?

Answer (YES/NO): NO